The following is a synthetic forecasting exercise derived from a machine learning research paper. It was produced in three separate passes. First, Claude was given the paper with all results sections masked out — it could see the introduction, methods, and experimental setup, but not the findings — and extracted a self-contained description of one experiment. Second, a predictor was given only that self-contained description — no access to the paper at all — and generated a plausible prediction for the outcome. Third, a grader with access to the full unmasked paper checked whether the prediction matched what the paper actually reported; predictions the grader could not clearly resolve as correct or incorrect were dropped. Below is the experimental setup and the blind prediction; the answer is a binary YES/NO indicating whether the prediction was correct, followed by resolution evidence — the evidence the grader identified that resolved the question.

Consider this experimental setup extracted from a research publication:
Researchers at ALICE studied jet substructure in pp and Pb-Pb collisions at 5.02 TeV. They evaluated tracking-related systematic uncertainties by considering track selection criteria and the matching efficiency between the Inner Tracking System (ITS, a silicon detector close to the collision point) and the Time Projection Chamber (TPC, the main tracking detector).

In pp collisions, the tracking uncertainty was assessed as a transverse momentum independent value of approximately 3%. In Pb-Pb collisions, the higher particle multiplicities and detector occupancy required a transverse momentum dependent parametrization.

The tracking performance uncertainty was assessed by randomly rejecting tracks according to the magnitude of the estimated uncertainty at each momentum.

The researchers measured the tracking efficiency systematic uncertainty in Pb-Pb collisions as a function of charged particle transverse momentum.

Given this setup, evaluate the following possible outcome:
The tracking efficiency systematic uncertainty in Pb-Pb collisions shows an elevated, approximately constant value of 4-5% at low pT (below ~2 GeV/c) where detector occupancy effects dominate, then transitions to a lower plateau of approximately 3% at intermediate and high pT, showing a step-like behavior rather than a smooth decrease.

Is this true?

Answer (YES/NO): NO